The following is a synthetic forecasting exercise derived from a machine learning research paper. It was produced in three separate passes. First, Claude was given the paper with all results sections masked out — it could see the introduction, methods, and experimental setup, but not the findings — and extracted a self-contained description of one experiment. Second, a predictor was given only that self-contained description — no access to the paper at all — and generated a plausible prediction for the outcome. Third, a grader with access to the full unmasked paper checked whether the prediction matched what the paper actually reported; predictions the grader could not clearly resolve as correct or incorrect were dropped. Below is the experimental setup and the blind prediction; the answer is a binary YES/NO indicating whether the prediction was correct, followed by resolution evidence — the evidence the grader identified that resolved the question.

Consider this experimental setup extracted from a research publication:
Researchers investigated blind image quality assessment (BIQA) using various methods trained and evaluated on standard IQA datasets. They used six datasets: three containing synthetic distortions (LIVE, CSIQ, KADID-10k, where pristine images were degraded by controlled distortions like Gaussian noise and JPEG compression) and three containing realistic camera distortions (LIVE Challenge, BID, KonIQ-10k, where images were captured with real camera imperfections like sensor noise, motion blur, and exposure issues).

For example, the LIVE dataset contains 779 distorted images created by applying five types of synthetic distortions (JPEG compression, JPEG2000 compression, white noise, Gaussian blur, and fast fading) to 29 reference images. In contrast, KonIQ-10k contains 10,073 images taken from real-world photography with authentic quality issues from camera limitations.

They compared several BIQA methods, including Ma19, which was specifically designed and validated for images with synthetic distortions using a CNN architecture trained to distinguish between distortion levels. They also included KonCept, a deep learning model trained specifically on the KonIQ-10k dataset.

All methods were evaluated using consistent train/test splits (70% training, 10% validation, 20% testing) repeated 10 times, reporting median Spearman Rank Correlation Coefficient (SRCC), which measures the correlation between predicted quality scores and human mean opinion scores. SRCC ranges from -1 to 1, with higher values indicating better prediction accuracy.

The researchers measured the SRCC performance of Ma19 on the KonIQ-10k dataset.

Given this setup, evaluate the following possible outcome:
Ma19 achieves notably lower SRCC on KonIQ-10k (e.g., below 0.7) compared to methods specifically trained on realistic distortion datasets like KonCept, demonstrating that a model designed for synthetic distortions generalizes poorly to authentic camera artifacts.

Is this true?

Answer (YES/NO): YES